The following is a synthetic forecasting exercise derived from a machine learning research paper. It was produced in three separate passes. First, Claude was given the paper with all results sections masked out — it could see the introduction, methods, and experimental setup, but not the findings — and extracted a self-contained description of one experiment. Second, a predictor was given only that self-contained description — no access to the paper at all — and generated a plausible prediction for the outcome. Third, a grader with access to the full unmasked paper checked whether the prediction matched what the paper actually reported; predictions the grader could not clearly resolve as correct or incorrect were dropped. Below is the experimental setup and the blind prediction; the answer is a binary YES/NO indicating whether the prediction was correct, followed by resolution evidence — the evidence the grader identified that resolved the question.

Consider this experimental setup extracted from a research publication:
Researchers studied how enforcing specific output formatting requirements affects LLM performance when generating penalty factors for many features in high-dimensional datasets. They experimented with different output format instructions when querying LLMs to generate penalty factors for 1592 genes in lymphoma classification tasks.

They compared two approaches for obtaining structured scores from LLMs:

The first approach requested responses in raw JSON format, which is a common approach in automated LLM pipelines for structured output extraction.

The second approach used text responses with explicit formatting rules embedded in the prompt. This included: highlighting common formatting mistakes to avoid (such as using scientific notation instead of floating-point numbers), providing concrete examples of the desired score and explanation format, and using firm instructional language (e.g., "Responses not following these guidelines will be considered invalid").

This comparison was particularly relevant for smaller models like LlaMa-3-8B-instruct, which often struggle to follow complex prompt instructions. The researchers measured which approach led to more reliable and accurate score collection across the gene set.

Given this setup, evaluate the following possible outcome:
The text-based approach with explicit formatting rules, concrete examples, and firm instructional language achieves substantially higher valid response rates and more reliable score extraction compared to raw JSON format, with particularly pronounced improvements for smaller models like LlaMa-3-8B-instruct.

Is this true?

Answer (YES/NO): YES